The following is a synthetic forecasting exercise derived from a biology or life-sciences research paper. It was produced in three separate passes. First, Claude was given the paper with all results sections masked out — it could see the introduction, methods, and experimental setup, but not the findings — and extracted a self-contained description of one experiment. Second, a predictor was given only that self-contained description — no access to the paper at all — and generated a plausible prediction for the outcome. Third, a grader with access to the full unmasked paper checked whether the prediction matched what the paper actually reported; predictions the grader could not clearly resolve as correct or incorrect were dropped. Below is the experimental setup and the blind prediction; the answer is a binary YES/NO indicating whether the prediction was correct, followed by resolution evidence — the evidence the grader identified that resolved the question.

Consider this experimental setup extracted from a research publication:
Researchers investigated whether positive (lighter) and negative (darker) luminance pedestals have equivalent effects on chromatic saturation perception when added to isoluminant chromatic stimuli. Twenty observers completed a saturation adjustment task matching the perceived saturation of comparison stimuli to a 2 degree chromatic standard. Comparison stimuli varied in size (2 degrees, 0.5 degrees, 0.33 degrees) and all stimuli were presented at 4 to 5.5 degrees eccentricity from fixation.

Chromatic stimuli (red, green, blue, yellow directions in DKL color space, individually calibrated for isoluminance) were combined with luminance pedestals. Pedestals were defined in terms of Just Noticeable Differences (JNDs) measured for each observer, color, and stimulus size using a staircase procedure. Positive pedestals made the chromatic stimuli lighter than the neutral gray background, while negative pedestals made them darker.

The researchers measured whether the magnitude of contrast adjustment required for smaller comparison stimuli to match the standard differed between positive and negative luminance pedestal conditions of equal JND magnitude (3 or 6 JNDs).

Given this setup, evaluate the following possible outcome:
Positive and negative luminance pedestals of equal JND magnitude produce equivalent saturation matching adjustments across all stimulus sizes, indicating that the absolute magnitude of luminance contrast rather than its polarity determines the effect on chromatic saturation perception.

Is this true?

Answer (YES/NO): NO